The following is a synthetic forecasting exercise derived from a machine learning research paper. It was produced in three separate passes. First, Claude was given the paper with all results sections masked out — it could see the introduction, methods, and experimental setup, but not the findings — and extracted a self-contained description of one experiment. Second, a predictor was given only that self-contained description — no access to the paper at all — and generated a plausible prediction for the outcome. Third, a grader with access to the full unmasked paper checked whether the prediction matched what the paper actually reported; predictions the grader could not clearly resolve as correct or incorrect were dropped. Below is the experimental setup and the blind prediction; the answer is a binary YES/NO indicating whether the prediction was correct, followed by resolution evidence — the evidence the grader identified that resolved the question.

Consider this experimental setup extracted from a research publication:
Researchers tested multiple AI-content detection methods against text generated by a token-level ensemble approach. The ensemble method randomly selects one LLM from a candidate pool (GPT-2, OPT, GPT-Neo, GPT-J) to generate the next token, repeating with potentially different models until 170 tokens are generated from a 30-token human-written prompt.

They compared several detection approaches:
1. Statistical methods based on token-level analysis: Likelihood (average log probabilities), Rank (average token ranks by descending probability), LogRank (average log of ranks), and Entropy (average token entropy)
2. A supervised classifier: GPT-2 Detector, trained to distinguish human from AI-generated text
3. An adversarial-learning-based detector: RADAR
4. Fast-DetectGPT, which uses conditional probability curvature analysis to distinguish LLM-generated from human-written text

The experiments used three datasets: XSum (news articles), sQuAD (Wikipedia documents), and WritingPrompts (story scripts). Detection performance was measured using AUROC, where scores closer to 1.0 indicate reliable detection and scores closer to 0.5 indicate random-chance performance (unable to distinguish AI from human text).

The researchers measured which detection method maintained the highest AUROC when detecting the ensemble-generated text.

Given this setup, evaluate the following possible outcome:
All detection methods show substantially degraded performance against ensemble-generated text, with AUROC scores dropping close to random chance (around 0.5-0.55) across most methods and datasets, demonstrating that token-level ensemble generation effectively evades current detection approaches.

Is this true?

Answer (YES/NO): NO